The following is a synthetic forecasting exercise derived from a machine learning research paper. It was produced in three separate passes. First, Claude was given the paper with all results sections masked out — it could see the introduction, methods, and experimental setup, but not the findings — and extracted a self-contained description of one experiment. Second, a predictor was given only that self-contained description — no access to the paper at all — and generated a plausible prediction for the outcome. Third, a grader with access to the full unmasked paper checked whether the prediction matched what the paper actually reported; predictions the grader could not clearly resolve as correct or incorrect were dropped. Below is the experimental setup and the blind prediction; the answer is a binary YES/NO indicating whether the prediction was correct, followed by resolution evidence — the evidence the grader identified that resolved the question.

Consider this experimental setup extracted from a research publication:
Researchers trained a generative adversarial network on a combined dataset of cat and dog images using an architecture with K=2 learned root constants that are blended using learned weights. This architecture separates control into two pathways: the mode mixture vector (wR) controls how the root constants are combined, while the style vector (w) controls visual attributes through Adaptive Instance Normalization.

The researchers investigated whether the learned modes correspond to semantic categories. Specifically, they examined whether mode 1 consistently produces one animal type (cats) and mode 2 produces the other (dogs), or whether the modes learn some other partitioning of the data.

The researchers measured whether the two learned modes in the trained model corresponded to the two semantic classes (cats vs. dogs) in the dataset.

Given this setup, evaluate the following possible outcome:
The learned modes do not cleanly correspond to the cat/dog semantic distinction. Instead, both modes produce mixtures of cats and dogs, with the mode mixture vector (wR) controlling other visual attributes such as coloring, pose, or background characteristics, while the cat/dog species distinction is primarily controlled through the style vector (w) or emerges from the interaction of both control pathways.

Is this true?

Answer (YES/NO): NO